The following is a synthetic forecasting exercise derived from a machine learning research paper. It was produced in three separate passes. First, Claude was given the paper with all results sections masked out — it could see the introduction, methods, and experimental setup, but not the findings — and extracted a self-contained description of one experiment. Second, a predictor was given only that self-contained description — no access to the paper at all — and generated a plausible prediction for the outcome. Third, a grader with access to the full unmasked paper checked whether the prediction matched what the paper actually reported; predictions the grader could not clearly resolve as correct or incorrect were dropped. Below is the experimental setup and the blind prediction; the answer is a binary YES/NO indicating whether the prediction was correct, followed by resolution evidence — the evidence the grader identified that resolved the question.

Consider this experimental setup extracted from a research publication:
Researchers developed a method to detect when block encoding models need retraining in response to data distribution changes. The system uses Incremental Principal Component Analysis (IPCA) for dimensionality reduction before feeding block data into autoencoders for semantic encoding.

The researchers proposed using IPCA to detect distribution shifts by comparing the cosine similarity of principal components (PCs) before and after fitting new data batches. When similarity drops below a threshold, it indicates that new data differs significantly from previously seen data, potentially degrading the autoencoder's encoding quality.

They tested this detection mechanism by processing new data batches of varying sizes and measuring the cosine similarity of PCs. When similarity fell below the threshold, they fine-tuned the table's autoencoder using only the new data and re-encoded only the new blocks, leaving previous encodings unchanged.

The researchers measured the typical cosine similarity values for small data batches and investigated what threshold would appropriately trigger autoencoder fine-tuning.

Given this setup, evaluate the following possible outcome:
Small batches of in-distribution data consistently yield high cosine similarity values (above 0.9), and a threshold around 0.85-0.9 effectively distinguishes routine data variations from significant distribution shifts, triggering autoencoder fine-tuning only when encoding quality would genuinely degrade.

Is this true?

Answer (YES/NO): NO